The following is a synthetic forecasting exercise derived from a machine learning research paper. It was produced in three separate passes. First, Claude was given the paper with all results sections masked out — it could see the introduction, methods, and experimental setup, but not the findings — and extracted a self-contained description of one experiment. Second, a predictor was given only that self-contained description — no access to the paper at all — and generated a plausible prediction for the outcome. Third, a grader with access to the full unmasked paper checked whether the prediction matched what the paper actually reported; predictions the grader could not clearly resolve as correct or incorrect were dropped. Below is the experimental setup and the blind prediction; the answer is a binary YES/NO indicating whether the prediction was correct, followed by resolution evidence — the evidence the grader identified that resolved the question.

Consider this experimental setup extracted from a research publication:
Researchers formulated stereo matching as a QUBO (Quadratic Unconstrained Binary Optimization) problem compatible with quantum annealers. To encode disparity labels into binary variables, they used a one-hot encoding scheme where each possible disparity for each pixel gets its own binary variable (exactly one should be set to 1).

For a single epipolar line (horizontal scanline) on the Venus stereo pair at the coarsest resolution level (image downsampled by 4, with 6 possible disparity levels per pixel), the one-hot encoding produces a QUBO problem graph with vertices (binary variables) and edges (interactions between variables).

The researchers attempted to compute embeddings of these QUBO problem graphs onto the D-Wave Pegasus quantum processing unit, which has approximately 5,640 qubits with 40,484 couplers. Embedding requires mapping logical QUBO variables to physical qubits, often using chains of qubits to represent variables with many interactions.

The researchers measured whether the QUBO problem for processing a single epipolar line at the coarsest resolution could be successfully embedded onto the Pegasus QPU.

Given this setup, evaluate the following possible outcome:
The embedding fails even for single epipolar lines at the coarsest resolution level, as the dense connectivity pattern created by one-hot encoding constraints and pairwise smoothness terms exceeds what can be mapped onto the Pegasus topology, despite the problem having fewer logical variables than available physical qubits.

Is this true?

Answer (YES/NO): NO